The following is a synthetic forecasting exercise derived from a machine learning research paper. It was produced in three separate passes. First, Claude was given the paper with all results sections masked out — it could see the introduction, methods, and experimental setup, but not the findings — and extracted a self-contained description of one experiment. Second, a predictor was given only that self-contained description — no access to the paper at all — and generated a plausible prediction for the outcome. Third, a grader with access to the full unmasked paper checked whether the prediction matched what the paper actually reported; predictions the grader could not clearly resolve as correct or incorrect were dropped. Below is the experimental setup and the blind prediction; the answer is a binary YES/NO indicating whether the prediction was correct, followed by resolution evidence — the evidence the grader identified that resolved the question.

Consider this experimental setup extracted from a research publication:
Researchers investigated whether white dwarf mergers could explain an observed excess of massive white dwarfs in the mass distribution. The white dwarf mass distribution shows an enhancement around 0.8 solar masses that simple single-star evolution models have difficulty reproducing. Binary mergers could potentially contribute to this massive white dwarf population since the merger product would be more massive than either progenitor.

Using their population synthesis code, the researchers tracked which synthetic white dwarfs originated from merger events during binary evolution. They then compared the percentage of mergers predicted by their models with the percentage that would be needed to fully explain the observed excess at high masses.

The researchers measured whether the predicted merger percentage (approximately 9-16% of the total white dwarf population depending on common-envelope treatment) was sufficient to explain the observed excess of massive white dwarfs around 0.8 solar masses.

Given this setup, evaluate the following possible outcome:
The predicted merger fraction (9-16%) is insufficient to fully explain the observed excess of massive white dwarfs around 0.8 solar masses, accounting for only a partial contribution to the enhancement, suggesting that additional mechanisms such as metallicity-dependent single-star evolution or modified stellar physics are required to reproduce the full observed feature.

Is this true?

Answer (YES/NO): NO